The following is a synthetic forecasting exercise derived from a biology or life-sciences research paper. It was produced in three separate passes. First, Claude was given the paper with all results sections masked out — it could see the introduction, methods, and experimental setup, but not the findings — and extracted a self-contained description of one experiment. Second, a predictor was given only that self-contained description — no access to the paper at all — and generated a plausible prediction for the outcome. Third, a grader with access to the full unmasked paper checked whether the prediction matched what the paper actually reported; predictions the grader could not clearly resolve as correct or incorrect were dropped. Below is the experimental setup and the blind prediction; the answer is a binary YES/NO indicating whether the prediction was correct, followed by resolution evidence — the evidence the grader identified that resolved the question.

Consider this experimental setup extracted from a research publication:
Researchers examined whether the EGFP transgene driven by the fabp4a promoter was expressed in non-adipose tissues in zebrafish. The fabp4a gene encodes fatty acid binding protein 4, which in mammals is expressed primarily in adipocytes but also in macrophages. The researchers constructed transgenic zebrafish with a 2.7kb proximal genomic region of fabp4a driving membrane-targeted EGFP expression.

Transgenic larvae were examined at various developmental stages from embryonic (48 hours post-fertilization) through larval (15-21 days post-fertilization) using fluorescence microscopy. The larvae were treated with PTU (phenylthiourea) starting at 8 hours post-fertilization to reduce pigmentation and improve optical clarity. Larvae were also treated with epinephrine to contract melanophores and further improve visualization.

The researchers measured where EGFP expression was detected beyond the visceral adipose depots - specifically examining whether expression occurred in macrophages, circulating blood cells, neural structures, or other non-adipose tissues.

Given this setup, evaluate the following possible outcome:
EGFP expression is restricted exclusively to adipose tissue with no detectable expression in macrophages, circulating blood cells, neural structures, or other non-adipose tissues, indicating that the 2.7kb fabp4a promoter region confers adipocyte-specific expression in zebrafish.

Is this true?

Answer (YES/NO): NO